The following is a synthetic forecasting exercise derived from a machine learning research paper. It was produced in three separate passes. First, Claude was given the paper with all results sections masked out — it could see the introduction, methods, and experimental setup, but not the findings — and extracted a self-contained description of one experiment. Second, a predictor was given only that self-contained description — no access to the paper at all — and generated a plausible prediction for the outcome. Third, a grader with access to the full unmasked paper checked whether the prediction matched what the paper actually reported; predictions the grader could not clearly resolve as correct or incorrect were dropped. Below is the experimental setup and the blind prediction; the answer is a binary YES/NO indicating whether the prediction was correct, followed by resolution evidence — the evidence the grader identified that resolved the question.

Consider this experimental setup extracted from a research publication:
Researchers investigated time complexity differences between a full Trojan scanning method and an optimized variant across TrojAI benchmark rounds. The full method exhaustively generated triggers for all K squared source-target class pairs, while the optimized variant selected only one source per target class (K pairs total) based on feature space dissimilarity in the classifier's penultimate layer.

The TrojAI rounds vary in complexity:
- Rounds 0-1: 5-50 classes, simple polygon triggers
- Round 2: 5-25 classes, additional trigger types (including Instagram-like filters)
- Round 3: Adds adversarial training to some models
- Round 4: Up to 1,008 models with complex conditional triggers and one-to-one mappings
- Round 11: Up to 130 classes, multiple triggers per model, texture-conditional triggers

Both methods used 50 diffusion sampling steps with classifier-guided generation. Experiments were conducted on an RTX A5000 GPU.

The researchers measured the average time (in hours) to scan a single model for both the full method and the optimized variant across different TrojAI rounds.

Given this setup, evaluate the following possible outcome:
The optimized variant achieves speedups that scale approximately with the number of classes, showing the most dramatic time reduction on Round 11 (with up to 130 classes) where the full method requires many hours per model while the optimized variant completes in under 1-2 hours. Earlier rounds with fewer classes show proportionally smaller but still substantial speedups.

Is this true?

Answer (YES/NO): YES